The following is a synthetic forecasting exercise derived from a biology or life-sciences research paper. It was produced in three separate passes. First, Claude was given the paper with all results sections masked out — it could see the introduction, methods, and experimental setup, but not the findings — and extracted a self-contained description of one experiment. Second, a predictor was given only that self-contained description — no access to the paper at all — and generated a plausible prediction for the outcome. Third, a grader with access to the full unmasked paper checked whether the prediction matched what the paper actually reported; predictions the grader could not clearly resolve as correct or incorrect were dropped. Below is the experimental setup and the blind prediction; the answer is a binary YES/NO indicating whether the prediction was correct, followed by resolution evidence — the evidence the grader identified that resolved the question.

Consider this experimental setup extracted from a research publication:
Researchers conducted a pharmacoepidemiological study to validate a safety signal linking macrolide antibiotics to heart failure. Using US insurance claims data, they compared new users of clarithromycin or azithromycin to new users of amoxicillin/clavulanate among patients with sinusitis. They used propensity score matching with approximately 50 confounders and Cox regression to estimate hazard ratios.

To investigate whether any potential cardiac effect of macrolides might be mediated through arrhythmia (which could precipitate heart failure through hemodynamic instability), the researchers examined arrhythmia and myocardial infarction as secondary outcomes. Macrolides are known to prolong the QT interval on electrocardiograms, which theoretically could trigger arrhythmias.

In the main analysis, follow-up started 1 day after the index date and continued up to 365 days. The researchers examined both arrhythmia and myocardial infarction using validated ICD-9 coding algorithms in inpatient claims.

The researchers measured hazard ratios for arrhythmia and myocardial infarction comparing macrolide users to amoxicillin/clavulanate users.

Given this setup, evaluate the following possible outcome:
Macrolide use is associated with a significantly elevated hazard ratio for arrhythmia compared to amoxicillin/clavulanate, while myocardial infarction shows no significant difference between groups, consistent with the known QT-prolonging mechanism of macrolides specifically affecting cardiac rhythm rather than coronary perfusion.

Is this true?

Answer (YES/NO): NO